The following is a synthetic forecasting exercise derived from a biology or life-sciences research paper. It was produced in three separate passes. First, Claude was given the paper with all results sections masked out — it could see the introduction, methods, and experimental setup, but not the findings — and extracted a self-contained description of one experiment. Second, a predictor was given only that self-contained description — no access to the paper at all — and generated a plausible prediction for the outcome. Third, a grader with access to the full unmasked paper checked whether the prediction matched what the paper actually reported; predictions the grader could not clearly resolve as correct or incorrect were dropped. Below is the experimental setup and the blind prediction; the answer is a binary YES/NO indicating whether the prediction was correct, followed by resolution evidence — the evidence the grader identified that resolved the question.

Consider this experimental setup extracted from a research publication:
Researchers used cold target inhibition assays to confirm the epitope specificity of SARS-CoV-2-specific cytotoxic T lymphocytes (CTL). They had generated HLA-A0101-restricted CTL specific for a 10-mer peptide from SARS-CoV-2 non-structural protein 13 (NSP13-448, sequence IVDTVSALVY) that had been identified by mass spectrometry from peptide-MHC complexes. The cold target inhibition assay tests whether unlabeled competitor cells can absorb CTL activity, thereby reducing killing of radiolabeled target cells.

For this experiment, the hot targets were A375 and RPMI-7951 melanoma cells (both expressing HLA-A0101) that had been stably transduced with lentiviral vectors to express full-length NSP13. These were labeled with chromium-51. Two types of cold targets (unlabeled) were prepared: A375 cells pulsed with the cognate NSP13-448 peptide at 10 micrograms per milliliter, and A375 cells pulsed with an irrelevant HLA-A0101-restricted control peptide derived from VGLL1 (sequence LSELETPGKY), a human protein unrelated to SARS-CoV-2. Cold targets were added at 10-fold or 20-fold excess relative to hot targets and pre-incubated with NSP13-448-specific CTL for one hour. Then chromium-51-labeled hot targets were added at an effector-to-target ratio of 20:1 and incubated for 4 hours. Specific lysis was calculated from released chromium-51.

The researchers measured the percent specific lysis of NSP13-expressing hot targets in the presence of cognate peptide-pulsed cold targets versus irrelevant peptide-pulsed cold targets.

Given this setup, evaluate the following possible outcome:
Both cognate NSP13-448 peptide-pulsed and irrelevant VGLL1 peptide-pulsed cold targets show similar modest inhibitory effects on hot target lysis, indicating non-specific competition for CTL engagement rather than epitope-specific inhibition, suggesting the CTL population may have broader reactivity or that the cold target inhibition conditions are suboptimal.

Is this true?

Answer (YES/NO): NO